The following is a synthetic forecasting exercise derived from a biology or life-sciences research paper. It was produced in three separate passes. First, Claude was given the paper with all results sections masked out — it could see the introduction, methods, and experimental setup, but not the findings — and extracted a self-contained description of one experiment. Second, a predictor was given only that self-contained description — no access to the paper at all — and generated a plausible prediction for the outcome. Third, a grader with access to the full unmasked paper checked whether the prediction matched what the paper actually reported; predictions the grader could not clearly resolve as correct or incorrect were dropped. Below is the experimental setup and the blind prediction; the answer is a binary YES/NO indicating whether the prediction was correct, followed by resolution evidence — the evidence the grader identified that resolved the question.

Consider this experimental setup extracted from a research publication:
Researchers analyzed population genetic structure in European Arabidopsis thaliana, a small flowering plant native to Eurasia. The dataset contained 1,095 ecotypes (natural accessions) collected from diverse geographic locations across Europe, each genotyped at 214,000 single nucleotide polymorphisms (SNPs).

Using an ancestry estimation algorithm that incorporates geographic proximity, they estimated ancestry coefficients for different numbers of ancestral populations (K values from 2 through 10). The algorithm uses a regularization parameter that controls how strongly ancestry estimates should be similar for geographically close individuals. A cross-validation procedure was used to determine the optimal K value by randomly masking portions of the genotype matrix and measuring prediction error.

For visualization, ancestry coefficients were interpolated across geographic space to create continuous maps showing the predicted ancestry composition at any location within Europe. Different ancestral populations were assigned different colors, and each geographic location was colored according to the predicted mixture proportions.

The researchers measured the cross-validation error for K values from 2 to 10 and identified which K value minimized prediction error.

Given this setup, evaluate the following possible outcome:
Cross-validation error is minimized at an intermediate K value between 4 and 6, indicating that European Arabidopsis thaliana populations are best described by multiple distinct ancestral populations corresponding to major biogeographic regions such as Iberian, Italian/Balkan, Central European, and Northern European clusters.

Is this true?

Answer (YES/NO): NO